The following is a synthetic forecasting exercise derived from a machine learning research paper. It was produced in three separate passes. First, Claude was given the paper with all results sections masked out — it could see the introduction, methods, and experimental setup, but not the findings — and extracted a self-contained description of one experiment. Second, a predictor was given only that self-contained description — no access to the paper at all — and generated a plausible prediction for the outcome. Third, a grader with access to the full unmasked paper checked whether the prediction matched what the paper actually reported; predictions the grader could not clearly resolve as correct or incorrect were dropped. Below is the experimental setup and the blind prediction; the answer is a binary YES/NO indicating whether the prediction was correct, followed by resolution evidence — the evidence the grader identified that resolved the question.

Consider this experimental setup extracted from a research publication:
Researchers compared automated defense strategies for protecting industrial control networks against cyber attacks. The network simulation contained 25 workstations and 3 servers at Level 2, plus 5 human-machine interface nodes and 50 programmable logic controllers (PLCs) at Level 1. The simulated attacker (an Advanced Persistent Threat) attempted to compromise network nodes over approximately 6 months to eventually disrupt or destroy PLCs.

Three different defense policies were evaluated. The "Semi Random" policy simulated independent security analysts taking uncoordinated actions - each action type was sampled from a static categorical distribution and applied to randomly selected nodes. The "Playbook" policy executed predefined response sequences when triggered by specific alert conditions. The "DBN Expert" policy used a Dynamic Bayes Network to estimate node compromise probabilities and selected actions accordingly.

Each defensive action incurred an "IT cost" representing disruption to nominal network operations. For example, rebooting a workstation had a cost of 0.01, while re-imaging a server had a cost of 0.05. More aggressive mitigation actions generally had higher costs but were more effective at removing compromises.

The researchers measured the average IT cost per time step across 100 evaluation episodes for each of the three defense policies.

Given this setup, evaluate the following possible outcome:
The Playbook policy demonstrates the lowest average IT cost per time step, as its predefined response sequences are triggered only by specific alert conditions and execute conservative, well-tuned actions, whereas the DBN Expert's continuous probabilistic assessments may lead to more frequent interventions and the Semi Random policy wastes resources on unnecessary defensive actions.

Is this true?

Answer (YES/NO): YES